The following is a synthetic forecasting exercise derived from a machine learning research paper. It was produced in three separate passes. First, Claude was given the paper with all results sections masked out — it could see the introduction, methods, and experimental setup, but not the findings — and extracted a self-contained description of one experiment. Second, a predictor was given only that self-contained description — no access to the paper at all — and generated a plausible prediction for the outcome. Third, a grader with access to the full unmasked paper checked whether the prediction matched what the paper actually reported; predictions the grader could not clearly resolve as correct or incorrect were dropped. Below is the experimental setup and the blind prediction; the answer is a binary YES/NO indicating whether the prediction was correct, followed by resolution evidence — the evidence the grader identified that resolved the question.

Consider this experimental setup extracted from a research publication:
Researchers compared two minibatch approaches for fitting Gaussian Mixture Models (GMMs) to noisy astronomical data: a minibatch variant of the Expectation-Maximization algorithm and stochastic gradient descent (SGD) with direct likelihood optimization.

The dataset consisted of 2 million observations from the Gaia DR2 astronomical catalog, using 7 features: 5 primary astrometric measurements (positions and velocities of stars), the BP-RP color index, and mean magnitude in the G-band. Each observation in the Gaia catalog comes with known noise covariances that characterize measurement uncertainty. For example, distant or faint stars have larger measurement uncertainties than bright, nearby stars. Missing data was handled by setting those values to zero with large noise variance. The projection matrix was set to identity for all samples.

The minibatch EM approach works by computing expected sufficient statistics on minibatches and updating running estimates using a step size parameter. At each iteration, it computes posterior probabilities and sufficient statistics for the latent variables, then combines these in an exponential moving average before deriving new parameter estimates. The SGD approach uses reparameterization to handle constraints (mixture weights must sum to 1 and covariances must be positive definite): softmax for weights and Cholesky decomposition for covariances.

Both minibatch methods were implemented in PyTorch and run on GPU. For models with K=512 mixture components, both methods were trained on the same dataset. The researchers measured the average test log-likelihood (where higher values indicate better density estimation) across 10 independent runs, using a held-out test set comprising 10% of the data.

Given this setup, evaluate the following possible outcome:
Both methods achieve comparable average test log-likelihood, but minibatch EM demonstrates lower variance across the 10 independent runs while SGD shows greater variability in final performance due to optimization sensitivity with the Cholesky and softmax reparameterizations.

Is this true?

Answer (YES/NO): NO